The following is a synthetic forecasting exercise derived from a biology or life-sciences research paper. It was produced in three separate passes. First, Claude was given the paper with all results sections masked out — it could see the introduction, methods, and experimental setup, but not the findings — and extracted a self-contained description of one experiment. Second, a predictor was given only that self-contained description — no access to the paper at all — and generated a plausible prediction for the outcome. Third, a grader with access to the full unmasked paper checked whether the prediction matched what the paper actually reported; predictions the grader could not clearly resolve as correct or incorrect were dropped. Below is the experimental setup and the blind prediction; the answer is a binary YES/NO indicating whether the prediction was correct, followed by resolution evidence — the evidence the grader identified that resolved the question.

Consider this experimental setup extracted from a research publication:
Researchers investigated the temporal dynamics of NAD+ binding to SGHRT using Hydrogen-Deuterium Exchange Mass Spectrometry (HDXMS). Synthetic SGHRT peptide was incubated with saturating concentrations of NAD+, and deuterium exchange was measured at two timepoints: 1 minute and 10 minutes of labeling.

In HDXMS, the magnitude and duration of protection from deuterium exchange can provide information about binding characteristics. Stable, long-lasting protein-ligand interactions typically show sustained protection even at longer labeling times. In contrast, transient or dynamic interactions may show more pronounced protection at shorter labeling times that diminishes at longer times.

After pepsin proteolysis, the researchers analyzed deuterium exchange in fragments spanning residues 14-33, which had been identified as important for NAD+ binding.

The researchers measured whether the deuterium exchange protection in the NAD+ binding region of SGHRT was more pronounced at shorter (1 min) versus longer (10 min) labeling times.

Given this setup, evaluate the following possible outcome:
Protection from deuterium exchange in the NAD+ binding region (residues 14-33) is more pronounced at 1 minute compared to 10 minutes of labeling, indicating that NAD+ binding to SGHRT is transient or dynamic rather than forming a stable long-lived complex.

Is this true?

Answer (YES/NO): YES